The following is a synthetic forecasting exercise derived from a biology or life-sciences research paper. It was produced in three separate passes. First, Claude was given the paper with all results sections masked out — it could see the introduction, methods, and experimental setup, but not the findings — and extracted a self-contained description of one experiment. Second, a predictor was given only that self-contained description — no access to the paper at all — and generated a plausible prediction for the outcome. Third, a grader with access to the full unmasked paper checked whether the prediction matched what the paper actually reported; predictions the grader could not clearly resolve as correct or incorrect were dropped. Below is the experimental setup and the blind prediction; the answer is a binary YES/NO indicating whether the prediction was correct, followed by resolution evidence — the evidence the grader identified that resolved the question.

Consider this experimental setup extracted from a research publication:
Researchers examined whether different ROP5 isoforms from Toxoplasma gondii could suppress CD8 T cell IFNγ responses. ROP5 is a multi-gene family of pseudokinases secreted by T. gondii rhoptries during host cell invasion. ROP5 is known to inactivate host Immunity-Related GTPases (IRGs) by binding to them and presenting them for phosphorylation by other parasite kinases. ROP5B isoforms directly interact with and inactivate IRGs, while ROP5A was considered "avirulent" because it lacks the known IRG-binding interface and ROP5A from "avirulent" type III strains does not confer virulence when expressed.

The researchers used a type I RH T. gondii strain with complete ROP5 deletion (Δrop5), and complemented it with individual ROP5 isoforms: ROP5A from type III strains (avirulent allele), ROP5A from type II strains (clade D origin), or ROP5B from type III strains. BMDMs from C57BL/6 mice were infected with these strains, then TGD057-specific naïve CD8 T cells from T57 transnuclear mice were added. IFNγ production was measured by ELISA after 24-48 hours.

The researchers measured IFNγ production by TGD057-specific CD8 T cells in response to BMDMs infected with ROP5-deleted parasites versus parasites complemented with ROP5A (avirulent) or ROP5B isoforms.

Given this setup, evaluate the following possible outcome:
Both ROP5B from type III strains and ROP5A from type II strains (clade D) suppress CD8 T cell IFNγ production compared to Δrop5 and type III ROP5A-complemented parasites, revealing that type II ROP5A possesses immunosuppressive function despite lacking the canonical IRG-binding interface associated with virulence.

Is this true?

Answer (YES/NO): NO